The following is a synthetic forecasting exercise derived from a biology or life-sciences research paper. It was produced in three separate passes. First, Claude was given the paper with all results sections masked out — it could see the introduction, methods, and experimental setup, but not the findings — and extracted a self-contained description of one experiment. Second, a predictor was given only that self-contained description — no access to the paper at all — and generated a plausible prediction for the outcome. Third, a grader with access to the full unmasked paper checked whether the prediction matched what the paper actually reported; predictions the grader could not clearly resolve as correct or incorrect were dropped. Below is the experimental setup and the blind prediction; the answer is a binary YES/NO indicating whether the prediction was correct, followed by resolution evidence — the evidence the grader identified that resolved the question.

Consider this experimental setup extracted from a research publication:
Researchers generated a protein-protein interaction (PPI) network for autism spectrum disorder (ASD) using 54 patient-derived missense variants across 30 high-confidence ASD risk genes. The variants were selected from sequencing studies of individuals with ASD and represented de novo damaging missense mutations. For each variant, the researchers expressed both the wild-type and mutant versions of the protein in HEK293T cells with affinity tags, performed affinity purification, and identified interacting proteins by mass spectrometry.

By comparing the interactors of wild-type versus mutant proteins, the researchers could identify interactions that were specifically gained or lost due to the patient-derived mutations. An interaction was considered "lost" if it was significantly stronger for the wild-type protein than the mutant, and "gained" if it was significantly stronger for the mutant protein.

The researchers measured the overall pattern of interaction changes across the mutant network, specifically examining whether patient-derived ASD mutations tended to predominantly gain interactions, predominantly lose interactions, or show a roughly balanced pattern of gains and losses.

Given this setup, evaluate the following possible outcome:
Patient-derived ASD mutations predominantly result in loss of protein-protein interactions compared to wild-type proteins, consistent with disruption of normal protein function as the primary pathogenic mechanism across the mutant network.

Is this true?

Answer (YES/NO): NO